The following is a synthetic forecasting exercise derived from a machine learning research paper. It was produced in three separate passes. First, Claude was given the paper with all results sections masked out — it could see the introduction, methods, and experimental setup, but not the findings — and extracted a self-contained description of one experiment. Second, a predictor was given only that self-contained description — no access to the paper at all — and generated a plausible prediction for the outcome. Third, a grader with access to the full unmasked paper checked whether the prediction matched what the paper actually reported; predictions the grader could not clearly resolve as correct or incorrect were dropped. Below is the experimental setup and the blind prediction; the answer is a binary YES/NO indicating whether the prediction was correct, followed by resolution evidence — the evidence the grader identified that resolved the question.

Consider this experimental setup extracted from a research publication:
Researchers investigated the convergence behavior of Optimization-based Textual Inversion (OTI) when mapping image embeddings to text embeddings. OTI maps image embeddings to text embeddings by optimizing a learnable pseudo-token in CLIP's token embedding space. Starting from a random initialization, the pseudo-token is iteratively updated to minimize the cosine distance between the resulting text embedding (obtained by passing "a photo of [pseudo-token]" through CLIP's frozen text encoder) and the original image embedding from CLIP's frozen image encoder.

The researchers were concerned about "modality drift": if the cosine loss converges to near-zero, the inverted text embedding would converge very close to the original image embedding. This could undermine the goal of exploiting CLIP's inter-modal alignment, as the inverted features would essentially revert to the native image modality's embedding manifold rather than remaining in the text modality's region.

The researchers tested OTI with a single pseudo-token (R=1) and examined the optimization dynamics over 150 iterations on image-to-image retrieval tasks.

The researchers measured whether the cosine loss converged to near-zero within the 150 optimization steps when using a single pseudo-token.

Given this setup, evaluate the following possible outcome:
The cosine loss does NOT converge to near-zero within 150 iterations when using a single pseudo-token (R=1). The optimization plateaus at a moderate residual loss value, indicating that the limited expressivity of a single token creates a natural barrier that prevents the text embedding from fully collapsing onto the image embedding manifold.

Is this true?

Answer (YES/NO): YES